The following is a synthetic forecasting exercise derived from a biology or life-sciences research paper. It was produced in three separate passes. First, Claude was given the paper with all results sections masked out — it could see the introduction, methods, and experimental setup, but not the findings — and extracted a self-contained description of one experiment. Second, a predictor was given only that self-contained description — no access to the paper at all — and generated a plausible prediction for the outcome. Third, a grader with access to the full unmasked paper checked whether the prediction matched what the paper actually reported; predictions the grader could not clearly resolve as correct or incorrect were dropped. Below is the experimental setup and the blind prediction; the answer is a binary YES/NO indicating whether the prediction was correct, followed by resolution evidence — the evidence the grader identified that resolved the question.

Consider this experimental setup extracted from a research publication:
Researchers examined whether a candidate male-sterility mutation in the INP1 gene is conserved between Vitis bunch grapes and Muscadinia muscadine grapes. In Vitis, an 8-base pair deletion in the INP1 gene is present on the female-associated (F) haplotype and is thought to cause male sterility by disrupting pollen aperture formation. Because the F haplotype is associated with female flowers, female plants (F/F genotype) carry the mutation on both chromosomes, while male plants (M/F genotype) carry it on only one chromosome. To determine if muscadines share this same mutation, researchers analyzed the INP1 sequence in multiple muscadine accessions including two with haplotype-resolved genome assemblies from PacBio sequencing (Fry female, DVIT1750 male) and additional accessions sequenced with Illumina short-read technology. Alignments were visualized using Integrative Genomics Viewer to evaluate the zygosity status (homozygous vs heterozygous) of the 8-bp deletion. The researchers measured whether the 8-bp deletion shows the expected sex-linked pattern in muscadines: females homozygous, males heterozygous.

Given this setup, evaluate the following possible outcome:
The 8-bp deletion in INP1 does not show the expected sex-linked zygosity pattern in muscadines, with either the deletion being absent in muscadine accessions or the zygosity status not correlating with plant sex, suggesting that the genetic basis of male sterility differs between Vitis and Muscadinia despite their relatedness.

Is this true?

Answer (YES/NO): NO